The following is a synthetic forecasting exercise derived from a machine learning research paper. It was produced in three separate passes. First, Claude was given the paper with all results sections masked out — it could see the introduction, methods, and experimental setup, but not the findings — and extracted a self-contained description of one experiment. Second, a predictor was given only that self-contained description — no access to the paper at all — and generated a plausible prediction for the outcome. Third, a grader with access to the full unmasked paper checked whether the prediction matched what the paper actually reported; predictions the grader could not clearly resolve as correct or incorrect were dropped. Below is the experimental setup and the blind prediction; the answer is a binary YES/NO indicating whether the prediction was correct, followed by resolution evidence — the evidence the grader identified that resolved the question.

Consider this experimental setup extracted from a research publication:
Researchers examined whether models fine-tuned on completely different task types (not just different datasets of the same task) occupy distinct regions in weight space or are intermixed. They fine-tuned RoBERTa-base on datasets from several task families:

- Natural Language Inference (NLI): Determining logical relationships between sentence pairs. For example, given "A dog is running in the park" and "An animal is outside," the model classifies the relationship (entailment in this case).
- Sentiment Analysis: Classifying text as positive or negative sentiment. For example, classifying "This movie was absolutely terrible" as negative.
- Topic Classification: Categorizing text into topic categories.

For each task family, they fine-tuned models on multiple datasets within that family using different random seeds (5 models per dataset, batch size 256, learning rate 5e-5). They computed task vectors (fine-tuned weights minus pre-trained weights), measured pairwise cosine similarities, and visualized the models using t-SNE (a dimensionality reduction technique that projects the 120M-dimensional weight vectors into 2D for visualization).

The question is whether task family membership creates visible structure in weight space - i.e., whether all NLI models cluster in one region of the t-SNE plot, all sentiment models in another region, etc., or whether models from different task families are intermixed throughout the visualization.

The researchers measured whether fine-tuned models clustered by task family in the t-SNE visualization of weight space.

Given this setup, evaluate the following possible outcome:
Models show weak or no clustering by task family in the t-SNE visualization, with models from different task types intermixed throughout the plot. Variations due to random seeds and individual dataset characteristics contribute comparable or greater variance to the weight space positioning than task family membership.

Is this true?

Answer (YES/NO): NO